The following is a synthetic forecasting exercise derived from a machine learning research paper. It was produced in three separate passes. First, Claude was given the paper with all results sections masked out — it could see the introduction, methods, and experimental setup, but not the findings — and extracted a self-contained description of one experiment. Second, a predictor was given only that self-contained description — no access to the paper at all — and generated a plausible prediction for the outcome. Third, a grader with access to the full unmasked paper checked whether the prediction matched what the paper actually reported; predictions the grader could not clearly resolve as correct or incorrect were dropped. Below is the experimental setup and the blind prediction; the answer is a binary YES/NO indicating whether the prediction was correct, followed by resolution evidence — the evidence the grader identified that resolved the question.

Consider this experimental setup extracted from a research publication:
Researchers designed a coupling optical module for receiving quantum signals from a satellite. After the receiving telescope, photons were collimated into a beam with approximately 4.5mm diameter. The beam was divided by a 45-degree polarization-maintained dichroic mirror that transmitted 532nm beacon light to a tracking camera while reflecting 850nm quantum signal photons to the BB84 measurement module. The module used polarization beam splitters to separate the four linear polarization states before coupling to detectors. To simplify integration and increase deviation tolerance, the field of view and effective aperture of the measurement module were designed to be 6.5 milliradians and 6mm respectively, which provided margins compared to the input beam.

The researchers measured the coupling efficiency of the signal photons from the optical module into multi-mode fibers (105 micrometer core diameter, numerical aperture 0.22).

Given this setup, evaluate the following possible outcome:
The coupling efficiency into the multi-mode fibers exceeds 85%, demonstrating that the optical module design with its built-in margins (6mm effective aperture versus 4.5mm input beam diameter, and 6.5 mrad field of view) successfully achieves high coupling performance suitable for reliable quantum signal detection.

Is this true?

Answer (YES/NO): NO